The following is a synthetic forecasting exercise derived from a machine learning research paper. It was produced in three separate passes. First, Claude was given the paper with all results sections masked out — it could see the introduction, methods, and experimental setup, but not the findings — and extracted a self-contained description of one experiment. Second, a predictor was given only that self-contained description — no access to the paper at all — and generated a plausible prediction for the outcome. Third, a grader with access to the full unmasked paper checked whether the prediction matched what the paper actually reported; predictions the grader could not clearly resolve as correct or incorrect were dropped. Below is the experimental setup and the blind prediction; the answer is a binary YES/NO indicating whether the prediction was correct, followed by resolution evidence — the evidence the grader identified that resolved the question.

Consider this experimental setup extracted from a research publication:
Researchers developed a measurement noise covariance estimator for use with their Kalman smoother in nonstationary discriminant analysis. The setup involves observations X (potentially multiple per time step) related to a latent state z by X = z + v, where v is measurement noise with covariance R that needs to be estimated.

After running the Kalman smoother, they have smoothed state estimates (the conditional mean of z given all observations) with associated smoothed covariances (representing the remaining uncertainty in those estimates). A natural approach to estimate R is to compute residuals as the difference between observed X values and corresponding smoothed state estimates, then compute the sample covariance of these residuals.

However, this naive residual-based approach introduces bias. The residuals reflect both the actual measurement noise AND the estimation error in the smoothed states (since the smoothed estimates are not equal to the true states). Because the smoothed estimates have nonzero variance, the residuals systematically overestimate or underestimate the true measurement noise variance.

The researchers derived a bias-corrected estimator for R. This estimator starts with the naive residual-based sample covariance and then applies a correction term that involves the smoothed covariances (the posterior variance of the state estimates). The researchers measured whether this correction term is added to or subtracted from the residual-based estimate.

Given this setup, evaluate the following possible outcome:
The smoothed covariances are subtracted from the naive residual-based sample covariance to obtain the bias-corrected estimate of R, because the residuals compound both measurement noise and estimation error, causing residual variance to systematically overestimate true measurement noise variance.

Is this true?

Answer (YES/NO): YES